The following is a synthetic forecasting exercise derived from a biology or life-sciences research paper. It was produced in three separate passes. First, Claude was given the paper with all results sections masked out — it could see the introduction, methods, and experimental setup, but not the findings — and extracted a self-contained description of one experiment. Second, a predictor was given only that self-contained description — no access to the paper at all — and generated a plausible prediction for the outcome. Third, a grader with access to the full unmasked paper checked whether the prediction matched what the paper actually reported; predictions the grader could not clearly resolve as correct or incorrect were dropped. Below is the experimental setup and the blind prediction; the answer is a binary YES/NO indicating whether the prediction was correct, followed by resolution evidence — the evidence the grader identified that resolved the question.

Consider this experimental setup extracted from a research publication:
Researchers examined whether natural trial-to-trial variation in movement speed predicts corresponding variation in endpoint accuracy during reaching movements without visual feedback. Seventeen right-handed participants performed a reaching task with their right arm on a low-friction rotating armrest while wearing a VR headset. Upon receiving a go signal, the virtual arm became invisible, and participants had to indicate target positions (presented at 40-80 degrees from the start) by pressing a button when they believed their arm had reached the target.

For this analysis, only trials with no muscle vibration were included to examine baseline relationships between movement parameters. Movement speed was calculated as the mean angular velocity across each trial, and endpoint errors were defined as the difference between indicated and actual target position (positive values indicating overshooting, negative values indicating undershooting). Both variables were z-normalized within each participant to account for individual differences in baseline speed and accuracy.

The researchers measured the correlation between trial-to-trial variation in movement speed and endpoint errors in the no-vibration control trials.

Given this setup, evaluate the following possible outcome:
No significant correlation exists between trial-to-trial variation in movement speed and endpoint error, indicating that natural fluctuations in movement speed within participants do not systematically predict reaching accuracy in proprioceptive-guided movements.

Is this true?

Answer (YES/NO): NO